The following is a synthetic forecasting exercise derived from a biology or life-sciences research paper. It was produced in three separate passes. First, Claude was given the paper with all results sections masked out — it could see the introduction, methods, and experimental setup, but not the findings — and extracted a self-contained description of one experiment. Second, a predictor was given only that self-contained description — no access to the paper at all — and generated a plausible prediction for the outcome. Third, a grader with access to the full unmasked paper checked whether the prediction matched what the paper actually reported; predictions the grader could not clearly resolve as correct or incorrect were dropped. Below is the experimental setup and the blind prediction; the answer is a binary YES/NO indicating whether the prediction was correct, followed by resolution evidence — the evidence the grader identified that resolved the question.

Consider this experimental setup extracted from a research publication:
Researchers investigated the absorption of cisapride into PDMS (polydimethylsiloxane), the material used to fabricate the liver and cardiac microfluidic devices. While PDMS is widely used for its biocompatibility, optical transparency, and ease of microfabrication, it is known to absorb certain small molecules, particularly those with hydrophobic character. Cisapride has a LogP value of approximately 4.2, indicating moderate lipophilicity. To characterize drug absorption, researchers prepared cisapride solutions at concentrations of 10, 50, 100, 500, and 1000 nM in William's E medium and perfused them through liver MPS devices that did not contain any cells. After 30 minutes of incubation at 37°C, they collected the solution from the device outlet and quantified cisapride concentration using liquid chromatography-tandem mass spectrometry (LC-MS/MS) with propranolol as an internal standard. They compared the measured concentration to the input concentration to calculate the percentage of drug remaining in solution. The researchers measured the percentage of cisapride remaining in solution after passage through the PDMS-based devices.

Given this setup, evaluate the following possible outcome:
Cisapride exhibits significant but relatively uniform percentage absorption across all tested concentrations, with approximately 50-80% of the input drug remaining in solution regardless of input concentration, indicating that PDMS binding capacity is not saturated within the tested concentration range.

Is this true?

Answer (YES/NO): NO